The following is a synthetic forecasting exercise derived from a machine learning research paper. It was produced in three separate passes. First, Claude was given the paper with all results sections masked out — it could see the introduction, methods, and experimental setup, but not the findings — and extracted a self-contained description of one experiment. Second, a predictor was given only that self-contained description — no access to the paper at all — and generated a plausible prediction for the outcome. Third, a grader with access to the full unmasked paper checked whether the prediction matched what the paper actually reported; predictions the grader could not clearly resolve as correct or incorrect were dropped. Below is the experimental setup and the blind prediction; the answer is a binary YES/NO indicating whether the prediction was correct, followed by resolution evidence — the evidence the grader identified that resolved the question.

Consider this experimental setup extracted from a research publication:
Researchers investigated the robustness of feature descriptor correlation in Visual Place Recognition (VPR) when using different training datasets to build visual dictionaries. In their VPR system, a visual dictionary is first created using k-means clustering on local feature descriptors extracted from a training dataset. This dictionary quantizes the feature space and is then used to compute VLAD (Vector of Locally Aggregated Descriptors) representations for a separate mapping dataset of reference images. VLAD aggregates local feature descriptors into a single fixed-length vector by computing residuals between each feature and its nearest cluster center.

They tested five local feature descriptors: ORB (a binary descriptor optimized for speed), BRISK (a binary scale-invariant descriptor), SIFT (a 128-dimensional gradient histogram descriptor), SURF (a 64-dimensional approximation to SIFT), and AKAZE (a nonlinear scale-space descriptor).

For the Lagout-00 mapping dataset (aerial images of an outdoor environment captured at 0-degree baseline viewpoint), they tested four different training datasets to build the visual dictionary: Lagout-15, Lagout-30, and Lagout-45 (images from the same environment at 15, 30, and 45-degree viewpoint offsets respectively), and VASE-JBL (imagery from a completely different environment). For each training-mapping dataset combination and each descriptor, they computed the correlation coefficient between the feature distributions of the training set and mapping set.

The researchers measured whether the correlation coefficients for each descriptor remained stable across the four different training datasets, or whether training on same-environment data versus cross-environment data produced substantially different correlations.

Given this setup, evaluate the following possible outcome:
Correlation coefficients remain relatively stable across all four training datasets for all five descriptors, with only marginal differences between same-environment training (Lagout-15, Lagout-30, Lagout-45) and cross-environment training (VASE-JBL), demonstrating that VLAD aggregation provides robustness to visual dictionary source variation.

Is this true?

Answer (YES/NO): YES